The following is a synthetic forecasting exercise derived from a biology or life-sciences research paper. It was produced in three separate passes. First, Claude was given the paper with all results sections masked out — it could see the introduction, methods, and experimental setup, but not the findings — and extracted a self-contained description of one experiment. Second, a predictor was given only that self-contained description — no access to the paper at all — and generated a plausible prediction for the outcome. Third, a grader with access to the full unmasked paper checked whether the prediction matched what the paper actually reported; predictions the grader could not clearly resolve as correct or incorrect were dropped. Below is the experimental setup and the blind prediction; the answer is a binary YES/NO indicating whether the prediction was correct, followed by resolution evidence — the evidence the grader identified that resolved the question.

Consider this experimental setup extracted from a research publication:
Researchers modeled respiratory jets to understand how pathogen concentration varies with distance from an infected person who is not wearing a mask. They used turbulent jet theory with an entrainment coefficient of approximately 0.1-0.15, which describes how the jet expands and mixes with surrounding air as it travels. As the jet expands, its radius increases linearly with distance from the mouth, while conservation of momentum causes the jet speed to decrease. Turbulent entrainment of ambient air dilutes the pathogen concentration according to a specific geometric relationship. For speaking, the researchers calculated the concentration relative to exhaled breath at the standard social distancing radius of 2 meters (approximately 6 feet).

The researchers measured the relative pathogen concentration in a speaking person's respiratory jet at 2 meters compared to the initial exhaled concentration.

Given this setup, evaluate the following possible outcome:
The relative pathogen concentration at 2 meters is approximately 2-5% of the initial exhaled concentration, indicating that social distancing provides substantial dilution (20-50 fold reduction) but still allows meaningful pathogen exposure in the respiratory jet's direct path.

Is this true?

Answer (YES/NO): YES